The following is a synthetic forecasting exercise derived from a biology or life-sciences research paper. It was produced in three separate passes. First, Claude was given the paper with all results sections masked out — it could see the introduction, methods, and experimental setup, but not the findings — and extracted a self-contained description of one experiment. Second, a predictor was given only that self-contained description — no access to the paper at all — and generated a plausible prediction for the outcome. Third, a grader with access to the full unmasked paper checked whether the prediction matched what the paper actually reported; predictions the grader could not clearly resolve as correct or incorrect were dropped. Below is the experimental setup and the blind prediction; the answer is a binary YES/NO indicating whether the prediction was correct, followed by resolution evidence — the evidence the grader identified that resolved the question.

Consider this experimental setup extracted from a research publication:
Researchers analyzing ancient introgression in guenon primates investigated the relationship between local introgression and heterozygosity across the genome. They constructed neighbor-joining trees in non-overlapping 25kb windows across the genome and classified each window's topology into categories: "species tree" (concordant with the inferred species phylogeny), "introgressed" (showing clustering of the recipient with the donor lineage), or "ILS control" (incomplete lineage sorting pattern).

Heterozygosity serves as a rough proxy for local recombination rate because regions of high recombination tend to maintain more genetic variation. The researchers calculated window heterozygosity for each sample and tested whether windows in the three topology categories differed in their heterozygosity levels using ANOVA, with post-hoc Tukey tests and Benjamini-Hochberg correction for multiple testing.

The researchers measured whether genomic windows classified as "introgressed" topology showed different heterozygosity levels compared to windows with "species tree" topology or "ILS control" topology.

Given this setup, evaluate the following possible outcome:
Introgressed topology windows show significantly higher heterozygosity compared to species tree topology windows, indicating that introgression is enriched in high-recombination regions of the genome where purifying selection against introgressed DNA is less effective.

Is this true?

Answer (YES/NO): YES